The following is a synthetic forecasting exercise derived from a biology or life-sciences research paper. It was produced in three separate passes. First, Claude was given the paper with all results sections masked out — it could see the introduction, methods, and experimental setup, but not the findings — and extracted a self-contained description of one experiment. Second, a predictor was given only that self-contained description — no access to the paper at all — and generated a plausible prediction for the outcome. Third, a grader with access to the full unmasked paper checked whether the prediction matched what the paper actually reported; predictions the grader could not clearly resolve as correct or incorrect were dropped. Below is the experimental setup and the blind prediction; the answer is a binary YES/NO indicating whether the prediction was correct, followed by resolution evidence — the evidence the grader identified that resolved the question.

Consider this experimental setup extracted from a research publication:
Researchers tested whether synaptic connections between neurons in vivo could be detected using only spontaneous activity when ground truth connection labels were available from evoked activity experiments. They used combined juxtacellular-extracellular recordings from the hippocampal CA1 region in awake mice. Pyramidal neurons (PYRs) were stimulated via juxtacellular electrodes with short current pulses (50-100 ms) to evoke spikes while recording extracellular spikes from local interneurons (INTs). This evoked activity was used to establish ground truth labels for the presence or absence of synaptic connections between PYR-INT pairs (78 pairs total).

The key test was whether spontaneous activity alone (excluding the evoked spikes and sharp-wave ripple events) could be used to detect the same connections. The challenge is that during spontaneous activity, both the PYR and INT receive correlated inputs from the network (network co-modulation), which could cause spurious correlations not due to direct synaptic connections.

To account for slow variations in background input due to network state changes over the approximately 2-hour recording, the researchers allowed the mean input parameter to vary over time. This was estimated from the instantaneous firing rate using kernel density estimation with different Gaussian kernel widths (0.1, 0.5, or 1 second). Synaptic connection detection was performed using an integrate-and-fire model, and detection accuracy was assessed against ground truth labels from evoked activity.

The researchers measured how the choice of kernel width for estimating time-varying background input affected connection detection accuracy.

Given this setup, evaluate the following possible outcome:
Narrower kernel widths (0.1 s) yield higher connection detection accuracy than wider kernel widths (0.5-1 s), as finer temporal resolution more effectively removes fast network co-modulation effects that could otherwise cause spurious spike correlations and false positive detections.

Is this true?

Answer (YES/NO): NO